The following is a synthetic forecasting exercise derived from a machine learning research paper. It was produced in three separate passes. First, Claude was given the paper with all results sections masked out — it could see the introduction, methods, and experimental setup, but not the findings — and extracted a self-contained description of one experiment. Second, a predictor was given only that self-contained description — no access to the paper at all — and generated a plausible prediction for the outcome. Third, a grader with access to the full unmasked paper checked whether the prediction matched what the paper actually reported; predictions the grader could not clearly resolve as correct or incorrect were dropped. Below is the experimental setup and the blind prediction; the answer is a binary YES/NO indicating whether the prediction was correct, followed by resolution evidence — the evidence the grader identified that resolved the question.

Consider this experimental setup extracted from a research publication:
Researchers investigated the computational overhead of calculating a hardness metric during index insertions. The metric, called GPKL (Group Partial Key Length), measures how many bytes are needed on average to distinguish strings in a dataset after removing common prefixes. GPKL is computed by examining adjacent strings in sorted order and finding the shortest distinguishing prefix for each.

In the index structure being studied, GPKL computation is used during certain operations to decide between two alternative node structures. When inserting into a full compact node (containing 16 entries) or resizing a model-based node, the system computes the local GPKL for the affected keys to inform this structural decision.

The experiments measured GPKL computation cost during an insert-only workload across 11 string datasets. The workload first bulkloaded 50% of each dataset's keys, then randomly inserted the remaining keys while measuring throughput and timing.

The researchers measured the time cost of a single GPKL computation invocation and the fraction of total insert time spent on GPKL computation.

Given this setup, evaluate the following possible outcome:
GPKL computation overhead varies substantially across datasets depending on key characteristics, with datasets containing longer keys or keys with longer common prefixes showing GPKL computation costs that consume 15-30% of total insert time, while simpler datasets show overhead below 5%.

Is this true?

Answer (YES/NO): NO